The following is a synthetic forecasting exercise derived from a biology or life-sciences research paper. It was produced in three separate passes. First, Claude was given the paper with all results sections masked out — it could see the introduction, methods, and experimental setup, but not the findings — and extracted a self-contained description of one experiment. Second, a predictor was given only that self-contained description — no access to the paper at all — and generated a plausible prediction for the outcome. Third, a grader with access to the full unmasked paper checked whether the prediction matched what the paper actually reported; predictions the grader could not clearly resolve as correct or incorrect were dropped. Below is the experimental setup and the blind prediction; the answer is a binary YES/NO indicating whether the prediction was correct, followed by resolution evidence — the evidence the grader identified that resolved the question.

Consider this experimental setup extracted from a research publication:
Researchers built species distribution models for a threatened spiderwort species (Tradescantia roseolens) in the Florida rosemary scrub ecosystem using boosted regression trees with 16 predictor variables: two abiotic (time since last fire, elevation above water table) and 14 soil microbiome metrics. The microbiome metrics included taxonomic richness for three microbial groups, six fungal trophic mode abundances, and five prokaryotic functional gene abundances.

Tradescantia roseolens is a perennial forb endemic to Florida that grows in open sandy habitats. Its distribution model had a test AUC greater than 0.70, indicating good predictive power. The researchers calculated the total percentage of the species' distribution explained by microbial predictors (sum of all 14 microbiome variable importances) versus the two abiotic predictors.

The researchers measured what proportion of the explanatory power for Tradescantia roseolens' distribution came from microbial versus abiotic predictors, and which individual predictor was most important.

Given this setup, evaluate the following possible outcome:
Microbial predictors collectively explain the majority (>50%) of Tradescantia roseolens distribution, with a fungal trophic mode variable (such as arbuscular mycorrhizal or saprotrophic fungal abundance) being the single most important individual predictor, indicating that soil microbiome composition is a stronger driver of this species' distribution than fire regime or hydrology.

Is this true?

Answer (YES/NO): NO